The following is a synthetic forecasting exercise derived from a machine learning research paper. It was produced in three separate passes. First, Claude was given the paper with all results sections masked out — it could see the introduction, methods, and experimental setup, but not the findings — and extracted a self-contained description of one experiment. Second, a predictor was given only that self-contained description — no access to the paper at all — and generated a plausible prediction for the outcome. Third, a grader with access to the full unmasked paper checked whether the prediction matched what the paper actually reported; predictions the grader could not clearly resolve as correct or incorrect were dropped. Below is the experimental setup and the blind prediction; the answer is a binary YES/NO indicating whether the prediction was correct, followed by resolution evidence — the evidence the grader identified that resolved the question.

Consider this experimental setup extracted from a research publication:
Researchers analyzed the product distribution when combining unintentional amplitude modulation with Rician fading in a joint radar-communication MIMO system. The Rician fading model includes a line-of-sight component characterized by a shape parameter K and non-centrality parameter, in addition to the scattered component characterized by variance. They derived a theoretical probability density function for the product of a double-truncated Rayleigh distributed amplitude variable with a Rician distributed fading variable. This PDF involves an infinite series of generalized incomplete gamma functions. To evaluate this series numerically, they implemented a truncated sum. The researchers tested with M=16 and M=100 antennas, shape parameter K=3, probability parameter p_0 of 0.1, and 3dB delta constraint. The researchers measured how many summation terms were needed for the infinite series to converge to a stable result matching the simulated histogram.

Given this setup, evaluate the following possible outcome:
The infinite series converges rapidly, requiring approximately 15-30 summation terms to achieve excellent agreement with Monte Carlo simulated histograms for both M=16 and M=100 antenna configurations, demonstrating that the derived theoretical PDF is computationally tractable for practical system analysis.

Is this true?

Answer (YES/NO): YES